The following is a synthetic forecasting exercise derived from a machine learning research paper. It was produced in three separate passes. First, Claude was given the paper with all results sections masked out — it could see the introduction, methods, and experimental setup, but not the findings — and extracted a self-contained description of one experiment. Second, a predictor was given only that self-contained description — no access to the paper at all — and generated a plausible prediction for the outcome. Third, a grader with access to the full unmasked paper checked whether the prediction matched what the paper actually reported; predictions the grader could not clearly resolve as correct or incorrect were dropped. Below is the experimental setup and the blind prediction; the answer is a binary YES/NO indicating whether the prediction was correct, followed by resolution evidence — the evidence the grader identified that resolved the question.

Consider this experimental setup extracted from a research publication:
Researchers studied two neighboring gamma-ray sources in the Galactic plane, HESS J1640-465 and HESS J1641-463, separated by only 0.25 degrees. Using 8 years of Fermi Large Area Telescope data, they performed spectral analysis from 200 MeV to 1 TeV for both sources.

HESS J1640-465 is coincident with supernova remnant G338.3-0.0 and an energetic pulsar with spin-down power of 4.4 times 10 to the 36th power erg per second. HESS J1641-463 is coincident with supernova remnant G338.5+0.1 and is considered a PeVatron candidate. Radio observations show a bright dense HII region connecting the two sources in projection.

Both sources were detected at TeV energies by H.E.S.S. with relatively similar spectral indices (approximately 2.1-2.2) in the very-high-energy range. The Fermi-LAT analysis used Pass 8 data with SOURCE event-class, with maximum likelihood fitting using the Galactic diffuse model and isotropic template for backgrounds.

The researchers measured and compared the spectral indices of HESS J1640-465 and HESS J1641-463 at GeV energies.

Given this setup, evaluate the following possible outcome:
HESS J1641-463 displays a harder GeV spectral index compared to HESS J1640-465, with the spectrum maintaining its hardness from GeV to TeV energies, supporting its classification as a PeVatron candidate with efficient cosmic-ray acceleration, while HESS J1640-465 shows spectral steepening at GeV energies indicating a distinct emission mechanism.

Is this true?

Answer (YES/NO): NO